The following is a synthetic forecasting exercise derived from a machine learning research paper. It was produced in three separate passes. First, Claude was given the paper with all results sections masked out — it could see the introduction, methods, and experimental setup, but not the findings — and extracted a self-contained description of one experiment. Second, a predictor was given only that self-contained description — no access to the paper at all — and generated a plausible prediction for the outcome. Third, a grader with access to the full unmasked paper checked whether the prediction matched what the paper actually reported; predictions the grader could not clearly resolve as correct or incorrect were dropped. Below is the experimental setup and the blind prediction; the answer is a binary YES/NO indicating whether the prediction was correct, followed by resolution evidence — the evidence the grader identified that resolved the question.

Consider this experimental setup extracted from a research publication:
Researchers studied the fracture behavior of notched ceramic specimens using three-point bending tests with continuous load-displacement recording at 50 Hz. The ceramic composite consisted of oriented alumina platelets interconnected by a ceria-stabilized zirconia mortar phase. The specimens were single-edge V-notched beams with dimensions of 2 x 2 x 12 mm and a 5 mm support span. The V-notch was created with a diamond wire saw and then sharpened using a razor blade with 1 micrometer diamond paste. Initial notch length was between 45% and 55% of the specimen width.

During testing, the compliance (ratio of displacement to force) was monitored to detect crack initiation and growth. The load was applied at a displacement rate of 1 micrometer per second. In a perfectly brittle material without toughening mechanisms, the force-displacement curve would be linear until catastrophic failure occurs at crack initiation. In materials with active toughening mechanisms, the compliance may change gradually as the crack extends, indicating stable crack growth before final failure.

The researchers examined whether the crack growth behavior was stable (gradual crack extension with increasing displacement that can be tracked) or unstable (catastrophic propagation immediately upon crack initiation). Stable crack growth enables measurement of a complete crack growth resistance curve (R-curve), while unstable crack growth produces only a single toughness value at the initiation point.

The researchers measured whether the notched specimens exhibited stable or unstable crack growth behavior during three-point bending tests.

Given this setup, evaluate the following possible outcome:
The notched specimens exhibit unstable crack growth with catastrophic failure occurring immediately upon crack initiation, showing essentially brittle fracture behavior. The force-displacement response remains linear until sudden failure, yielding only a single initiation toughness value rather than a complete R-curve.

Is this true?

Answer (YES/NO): NO